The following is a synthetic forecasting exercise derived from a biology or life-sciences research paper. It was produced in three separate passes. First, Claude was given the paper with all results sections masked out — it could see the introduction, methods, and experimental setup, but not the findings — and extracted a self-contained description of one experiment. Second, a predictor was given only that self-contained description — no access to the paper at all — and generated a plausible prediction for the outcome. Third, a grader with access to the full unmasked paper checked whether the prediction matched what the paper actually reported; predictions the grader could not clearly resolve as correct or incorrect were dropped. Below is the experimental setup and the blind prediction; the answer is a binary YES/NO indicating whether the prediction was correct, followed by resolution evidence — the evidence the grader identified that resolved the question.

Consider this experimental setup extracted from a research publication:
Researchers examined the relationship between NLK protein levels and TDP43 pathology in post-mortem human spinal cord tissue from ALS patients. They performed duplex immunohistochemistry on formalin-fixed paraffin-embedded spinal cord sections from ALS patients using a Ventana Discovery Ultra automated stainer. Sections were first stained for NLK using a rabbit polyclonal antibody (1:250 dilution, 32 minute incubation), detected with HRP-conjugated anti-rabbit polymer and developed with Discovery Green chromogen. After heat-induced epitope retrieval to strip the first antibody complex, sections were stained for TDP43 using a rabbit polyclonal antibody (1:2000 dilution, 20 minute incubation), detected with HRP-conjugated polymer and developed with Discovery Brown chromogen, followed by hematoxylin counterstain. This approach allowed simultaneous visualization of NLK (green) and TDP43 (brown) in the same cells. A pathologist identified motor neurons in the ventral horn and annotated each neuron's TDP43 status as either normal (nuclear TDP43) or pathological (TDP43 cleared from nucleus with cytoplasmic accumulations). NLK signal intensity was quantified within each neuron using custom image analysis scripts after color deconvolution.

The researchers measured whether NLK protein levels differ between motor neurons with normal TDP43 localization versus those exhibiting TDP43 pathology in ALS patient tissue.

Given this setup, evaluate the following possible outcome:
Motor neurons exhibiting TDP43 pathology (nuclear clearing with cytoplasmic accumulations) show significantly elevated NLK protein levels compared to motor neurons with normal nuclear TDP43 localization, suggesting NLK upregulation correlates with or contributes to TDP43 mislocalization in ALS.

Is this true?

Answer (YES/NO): YES